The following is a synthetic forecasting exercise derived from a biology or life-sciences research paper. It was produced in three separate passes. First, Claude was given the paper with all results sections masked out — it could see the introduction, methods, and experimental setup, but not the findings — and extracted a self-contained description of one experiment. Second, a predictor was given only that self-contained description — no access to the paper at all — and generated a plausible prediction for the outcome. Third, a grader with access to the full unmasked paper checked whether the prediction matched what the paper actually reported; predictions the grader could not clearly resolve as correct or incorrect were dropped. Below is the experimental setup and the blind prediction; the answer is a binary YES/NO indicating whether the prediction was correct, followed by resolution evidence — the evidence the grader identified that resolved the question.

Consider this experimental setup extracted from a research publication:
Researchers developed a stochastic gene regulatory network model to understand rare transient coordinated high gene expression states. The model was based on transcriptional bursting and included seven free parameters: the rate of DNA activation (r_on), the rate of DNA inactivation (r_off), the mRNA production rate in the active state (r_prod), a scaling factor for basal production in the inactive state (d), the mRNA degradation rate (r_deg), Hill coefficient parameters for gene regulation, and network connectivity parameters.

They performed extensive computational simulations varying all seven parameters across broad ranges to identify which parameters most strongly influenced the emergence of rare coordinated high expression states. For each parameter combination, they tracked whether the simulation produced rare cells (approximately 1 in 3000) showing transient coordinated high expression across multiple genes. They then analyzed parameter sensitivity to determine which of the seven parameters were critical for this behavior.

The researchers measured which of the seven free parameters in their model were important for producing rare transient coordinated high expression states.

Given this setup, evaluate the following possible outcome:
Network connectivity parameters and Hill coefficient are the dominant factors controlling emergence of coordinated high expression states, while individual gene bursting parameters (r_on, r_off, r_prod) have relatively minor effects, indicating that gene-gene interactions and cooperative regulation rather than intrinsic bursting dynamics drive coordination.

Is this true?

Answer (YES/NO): NO